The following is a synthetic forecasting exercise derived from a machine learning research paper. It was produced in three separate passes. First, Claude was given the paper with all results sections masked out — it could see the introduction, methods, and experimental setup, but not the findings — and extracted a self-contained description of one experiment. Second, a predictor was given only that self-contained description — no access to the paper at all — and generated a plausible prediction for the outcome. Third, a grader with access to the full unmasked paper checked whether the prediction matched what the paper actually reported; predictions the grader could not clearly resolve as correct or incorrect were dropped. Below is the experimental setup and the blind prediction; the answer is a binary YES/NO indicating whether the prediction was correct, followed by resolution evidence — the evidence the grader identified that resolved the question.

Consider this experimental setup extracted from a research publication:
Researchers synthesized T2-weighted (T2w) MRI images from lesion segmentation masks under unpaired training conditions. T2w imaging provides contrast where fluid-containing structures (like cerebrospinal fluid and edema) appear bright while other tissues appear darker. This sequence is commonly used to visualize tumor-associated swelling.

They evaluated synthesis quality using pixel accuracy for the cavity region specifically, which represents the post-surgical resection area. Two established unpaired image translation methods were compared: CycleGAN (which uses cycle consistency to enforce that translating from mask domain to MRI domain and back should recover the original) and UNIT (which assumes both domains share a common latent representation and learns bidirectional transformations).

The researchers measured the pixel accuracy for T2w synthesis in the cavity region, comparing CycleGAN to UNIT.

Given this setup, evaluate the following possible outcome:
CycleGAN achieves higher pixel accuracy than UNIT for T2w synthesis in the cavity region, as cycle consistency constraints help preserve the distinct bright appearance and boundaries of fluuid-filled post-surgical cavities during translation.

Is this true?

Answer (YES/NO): NO